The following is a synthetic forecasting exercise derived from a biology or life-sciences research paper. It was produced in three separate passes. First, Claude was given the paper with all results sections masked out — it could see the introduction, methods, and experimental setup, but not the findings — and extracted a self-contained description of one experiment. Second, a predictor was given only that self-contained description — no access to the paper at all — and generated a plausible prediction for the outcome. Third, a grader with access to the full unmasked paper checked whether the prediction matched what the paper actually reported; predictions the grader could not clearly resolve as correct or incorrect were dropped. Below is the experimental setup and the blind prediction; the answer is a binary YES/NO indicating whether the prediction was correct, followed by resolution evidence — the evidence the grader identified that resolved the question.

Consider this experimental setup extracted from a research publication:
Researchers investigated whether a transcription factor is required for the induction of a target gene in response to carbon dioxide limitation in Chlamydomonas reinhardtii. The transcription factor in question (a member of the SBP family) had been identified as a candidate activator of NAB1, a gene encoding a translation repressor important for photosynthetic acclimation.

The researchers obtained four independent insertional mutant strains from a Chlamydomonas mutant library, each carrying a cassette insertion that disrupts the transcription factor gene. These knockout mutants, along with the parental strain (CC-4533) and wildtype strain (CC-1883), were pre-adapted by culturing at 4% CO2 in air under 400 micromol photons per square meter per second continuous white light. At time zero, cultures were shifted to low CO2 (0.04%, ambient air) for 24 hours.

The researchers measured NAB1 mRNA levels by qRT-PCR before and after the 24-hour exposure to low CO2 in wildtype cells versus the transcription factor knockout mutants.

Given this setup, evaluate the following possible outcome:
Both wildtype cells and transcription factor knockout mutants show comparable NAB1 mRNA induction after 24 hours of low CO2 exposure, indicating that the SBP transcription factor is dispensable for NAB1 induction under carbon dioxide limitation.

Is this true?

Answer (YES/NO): NO